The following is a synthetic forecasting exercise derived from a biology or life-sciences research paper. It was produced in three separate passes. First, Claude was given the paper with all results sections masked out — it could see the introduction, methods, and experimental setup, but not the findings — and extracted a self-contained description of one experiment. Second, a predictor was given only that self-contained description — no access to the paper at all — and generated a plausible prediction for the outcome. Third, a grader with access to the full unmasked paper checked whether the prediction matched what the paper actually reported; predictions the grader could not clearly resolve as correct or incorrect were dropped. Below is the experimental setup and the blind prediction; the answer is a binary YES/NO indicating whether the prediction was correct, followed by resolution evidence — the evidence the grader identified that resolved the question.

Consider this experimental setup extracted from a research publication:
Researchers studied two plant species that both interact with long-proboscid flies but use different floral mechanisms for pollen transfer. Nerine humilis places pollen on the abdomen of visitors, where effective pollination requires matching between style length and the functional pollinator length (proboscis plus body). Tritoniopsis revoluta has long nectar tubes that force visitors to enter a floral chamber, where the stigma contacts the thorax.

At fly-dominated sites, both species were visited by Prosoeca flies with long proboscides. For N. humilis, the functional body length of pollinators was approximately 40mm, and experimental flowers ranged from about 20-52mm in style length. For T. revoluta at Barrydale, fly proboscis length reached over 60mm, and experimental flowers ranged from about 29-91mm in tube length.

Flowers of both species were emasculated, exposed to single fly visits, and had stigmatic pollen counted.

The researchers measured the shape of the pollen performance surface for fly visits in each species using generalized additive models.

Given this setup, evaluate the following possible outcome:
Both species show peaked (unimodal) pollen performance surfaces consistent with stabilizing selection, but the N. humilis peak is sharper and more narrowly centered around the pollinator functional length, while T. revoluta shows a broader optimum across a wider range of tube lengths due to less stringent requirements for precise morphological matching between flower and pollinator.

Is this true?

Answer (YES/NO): NO